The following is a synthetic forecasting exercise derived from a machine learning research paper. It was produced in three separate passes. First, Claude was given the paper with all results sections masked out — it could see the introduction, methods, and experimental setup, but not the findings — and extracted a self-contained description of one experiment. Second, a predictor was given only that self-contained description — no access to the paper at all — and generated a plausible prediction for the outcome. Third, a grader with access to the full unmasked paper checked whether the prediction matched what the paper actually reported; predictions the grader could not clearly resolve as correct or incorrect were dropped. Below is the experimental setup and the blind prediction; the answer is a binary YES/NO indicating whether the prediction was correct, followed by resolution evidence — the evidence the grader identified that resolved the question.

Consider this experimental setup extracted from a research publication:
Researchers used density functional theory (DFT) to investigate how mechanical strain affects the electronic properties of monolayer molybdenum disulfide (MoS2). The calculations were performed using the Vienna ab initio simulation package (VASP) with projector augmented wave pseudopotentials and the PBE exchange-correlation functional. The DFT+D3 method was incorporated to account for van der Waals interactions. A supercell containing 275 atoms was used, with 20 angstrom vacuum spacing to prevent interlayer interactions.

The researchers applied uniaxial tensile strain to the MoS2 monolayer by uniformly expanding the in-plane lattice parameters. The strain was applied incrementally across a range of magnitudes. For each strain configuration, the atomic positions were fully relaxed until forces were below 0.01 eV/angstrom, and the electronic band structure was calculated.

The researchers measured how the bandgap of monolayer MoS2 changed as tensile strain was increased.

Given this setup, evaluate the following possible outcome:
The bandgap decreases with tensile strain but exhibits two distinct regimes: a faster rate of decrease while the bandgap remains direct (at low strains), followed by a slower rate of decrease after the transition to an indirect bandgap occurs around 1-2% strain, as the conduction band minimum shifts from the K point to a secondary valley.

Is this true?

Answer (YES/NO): NO